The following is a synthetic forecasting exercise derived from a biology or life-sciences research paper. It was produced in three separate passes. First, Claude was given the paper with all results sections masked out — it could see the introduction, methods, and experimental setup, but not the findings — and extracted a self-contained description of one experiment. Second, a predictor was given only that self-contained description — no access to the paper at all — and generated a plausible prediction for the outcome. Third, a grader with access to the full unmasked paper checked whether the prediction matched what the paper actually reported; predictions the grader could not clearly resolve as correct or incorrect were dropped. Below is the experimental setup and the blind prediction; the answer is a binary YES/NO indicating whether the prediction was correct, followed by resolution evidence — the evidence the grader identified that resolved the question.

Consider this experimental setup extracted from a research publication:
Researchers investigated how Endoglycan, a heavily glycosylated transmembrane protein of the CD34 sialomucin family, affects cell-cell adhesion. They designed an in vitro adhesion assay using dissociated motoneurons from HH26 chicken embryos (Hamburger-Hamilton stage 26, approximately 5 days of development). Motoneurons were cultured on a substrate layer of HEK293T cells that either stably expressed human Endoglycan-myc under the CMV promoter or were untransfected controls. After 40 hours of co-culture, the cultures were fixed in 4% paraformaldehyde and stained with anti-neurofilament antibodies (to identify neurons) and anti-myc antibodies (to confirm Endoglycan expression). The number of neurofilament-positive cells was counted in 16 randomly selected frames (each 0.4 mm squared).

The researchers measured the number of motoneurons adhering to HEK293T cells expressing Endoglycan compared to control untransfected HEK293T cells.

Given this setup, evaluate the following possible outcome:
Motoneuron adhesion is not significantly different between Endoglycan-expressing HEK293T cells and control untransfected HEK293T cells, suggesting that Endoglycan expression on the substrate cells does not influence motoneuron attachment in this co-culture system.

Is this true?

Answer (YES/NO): NO